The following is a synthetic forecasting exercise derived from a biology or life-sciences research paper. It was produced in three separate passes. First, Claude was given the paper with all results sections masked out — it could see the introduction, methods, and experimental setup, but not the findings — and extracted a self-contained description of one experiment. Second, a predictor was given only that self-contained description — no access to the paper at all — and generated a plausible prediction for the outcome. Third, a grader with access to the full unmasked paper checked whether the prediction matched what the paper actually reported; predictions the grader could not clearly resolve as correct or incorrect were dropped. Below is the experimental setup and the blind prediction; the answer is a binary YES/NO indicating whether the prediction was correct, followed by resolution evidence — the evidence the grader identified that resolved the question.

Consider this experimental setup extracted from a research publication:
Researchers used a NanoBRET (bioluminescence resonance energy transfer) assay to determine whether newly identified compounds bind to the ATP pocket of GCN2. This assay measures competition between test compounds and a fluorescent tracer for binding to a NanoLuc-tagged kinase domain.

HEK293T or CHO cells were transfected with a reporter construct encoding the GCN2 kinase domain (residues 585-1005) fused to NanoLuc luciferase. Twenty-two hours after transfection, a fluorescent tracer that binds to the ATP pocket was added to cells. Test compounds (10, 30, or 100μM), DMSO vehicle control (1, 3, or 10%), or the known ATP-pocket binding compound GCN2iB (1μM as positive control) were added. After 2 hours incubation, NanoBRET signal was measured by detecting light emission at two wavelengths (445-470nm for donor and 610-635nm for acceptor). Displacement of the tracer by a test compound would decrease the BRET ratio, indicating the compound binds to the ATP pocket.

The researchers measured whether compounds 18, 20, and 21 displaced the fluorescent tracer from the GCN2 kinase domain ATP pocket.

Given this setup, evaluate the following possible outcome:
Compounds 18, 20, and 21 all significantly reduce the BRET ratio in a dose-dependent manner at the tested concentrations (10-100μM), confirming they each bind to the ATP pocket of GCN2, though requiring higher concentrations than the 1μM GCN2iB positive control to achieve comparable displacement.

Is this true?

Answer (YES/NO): NO